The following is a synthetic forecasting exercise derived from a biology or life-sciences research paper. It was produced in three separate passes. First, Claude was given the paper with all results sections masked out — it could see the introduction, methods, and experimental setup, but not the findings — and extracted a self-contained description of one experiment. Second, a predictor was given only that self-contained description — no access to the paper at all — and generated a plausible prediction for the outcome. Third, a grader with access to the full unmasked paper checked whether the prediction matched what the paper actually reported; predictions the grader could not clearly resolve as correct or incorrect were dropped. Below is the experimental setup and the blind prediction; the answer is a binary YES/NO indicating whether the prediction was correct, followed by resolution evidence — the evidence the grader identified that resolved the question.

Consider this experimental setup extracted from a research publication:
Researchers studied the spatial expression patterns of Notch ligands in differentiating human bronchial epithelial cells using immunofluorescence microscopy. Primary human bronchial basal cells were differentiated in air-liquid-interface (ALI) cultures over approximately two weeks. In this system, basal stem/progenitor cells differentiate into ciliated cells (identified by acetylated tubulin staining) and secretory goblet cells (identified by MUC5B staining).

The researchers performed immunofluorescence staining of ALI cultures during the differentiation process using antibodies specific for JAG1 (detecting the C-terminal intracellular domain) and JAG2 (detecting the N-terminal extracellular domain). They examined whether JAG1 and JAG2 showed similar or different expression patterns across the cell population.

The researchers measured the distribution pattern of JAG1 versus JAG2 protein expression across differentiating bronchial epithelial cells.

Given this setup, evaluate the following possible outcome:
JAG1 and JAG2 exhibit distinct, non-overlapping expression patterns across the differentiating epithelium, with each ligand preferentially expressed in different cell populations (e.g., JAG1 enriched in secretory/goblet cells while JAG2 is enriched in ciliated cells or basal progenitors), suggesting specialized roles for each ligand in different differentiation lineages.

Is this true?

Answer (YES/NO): NO